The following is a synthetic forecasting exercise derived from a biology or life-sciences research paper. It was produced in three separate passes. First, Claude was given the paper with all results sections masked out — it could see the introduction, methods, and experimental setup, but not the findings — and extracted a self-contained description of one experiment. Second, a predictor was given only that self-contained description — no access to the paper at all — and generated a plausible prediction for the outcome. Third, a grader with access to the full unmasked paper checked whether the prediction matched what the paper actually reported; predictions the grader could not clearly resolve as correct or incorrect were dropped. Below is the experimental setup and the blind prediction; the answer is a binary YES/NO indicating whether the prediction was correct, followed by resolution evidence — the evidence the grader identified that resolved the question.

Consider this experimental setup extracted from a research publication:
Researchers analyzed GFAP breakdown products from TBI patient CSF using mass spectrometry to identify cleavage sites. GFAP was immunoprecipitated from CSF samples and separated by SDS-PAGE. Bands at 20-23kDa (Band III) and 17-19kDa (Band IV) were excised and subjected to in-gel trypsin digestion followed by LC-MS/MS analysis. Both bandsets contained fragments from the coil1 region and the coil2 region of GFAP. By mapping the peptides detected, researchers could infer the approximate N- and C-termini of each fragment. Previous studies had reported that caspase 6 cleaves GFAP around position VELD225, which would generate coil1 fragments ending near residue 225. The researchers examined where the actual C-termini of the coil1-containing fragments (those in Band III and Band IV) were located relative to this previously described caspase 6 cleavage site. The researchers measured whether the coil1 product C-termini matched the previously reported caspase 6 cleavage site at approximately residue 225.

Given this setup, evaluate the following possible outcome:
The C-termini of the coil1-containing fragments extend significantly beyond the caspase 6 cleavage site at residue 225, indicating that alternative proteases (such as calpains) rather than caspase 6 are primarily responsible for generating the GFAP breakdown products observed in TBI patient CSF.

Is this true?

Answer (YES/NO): YES